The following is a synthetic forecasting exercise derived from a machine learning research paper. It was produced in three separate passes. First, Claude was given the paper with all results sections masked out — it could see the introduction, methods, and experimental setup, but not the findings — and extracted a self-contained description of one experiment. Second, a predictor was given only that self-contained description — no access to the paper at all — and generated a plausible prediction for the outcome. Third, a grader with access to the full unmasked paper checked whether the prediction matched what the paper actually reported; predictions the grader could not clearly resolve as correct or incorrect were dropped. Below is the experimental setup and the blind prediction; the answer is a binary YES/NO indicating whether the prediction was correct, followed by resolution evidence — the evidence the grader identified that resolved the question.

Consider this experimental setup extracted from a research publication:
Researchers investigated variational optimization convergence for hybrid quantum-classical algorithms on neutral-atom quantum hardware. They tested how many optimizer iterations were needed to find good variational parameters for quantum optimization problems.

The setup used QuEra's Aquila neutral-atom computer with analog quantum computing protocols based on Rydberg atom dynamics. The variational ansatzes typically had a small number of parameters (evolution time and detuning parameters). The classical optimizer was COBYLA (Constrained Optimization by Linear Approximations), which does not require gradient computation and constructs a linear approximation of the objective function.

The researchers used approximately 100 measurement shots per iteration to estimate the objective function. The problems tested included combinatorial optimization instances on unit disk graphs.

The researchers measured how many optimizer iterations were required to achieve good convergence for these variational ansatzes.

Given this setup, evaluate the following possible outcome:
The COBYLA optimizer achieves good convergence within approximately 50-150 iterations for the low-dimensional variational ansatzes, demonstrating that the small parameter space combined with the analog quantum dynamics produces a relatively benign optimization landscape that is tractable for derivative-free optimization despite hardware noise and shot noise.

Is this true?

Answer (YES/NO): NO